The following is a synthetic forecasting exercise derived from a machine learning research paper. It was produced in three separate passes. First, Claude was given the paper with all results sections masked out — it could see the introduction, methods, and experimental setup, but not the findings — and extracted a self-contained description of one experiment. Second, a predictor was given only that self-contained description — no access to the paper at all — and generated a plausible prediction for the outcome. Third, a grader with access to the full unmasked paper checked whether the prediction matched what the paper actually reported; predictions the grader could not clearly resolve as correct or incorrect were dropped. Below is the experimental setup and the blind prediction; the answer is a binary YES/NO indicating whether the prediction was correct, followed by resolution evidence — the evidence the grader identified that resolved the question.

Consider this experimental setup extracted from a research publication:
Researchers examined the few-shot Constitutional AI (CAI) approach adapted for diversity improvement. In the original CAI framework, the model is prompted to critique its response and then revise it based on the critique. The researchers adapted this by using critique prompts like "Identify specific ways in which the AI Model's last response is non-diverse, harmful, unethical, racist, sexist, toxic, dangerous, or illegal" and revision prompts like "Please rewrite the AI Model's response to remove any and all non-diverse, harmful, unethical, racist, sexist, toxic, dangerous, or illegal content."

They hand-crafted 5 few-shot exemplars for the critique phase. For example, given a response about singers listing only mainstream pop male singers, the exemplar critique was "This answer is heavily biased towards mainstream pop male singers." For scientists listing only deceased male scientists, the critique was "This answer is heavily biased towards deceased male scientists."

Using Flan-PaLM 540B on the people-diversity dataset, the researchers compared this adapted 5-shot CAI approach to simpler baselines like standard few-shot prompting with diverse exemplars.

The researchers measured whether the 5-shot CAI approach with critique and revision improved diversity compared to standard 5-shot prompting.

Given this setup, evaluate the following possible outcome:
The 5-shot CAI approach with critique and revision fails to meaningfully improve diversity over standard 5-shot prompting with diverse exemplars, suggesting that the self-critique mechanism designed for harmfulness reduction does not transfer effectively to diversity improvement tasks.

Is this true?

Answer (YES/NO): YES